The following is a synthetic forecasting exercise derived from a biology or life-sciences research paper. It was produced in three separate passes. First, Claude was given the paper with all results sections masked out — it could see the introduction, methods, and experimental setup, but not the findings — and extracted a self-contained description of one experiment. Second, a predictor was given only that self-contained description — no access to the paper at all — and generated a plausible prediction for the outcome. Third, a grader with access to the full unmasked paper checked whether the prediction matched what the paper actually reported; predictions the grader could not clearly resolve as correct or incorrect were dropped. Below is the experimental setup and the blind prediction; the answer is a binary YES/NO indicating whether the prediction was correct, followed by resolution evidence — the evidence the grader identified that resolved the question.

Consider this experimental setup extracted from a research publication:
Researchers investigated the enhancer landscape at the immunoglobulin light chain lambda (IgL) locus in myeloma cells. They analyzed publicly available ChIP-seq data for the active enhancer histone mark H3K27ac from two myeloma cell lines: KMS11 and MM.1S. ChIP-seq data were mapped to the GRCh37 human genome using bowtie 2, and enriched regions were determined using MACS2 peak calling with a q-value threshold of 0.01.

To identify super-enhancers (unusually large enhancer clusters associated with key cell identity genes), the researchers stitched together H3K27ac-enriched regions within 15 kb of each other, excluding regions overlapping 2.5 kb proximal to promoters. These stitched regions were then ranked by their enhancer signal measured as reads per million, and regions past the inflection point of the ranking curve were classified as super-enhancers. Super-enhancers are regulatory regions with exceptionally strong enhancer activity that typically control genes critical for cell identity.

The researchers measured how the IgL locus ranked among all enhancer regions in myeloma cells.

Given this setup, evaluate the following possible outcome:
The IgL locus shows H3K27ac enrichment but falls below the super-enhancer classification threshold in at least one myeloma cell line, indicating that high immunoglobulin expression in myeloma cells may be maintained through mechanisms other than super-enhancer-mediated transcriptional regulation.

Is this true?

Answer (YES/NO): NO